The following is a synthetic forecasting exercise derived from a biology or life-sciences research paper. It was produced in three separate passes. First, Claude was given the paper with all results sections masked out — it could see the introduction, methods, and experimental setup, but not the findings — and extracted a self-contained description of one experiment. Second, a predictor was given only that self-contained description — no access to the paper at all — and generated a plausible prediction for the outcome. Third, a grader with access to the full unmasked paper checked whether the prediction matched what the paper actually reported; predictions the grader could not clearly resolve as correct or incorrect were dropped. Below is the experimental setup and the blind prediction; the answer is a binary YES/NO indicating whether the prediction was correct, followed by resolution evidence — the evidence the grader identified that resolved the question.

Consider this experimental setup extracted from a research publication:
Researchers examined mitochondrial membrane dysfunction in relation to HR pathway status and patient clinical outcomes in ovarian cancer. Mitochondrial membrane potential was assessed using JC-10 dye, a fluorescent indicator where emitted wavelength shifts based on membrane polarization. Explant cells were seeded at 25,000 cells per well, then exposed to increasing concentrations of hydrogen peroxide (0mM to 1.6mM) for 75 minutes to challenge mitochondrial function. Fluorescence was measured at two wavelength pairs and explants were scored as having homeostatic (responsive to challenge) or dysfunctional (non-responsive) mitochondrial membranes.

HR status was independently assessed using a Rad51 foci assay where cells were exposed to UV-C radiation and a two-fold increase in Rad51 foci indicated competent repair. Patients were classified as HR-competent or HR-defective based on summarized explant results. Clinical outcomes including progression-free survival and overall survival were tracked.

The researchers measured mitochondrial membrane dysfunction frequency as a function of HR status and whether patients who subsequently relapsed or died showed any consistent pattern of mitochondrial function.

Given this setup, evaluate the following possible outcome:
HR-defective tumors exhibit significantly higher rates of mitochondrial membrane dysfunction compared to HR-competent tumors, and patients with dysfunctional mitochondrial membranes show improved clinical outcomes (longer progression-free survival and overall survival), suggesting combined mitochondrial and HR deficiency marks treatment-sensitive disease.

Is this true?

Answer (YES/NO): NO